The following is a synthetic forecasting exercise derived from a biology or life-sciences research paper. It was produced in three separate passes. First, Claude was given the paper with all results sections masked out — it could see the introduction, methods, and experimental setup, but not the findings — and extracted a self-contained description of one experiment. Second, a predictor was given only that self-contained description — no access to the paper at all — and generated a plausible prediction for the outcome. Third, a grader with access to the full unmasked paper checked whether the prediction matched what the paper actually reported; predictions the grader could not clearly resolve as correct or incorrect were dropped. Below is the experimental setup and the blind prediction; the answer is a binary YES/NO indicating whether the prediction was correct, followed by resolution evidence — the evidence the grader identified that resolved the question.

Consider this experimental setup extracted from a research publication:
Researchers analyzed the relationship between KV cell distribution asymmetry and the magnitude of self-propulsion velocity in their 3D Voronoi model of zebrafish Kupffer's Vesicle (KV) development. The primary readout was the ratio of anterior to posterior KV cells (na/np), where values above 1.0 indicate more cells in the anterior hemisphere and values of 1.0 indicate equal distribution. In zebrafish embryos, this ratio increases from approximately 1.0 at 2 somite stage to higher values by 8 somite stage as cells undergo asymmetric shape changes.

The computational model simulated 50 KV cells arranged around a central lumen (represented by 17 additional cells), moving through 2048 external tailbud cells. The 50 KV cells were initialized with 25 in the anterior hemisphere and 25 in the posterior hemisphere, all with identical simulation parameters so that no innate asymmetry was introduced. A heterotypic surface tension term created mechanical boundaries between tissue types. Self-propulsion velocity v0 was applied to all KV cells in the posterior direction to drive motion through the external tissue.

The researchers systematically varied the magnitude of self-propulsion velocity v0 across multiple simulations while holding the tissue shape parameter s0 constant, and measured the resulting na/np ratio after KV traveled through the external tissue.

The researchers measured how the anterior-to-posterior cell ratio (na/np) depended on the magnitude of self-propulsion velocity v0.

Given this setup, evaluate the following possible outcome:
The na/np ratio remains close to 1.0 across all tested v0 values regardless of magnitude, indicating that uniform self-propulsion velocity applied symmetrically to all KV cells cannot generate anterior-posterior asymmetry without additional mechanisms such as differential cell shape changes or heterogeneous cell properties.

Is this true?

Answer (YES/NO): NO